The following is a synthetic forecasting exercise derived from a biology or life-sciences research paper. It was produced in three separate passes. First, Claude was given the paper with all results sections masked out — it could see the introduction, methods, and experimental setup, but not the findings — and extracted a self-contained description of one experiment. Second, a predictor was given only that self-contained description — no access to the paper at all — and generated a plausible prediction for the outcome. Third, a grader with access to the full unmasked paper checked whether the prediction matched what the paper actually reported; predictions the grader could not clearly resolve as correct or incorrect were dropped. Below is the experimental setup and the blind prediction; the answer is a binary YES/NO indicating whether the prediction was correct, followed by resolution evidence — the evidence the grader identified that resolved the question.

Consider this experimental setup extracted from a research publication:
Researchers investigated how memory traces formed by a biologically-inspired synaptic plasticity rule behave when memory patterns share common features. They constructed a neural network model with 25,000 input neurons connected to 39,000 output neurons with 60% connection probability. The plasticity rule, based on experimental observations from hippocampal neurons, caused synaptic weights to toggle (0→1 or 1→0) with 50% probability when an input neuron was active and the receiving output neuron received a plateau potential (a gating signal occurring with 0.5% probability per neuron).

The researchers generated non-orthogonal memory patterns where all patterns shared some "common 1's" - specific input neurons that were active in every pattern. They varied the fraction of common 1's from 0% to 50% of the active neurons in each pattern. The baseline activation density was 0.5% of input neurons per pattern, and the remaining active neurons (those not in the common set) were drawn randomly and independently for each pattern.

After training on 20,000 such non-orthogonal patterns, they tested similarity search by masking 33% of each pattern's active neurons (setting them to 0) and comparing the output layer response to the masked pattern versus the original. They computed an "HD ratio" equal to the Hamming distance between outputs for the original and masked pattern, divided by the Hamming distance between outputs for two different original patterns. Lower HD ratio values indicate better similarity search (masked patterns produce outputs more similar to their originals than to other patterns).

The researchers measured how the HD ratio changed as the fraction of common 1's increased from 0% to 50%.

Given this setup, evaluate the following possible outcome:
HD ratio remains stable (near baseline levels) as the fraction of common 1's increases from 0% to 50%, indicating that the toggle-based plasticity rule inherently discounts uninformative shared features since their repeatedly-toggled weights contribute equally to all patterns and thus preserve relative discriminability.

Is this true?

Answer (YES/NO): NO